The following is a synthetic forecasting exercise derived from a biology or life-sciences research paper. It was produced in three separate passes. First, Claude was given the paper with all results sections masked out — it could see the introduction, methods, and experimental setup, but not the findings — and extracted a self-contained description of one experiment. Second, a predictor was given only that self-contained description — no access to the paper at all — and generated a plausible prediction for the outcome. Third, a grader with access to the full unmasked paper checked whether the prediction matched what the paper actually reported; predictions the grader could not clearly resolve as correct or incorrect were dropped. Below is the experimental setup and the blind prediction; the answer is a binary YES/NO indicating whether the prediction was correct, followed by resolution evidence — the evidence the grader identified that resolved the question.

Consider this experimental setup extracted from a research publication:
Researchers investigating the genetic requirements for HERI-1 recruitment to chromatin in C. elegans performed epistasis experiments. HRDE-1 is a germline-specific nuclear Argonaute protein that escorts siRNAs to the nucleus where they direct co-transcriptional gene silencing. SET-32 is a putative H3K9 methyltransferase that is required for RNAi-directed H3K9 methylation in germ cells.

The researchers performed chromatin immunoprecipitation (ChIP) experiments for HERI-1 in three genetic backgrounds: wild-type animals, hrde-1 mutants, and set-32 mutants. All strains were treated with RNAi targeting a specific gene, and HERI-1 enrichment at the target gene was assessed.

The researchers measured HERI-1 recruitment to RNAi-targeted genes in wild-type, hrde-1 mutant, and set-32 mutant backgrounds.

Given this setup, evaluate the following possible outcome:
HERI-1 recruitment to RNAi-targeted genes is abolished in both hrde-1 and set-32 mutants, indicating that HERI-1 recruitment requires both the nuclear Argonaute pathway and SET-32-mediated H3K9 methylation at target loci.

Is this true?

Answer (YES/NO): YES